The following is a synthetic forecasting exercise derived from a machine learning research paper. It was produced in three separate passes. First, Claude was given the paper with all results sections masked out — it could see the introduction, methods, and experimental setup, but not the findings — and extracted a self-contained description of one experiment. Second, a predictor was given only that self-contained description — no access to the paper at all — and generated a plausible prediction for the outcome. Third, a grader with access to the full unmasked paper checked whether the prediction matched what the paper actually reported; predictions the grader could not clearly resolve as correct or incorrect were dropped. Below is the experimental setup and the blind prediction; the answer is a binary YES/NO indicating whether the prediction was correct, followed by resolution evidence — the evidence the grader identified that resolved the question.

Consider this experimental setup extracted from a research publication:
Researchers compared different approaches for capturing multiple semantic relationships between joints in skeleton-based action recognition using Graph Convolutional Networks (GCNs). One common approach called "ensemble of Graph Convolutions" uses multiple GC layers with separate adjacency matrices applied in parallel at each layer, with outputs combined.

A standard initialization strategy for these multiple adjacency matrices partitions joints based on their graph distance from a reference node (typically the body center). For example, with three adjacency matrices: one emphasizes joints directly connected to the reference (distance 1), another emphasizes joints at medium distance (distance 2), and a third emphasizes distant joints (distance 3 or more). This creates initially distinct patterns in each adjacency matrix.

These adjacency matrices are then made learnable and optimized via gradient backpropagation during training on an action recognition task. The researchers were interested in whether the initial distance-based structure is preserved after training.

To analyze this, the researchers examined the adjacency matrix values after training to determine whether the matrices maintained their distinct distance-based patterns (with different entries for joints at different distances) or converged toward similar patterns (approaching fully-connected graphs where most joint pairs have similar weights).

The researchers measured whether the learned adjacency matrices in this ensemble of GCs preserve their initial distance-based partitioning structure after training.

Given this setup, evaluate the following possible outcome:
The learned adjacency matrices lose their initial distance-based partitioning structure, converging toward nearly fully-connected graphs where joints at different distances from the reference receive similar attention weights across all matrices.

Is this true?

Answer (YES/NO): YES